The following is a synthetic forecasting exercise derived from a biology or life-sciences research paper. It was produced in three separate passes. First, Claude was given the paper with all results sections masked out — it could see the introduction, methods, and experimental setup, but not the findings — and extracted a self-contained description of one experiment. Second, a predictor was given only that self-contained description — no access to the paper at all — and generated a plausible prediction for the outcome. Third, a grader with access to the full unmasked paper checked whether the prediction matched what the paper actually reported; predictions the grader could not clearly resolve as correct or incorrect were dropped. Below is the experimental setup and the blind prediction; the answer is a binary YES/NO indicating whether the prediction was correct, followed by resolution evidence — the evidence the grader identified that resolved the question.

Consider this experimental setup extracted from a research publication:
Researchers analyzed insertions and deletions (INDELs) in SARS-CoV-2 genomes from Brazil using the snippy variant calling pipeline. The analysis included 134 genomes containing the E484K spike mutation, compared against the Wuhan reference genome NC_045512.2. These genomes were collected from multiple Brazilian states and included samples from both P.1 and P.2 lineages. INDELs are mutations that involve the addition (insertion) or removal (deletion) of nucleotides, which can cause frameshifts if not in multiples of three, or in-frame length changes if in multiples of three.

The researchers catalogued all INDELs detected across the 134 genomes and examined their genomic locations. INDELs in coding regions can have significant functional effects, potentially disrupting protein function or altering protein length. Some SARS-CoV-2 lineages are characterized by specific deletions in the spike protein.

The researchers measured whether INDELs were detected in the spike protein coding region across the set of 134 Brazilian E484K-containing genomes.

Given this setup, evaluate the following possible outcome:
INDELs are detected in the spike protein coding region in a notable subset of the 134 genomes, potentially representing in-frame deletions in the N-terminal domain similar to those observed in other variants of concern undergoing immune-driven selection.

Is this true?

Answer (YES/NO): NO